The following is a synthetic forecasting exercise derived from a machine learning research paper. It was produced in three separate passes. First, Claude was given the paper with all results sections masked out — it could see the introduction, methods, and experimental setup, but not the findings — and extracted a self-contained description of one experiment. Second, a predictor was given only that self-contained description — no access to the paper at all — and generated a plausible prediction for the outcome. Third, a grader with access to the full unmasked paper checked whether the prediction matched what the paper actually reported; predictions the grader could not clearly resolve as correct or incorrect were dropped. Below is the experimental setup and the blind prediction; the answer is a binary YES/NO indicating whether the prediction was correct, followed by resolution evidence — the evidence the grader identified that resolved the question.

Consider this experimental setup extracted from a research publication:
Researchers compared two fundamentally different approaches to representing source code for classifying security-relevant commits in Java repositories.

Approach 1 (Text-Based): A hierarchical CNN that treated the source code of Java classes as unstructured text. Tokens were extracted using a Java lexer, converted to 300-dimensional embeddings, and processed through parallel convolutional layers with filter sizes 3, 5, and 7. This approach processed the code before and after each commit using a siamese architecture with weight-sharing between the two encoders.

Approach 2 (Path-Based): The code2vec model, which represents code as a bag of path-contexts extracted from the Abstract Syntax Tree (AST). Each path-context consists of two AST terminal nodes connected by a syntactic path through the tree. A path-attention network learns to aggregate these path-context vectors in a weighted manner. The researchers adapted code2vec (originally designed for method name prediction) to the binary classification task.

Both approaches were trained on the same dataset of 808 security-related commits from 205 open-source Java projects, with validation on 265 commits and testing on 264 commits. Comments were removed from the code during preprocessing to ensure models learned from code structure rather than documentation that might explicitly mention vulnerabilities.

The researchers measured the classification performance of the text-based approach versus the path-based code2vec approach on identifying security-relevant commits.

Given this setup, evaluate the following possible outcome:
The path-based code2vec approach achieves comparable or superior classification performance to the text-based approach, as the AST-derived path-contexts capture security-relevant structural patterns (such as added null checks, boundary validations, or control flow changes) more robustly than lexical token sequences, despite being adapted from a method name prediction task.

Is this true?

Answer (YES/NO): NO